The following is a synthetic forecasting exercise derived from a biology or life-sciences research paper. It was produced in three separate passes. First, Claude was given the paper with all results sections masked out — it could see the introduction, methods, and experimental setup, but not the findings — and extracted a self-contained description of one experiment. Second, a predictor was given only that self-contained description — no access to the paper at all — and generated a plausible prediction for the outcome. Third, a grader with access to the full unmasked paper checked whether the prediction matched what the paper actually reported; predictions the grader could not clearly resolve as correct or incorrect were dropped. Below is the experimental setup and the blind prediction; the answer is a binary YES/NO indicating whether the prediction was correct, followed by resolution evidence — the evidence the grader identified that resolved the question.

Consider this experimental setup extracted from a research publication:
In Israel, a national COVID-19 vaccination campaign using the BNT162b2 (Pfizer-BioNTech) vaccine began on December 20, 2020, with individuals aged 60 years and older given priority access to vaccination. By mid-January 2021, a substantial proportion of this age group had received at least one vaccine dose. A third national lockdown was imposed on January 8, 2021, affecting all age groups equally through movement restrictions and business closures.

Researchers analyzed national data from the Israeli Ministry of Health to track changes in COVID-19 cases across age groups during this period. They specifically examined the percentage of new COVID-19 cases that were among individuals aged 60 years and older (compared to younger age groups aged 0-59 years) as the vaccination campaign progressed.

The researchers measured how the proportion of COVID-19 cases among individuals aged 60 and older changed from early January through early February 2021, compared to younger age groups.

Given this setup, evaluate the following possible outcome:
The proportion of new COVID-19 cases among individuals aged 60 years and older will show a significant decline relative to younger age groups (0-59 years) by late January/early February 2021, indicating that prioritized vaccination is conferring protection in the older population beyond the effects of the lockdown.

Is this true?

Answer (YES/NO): YES